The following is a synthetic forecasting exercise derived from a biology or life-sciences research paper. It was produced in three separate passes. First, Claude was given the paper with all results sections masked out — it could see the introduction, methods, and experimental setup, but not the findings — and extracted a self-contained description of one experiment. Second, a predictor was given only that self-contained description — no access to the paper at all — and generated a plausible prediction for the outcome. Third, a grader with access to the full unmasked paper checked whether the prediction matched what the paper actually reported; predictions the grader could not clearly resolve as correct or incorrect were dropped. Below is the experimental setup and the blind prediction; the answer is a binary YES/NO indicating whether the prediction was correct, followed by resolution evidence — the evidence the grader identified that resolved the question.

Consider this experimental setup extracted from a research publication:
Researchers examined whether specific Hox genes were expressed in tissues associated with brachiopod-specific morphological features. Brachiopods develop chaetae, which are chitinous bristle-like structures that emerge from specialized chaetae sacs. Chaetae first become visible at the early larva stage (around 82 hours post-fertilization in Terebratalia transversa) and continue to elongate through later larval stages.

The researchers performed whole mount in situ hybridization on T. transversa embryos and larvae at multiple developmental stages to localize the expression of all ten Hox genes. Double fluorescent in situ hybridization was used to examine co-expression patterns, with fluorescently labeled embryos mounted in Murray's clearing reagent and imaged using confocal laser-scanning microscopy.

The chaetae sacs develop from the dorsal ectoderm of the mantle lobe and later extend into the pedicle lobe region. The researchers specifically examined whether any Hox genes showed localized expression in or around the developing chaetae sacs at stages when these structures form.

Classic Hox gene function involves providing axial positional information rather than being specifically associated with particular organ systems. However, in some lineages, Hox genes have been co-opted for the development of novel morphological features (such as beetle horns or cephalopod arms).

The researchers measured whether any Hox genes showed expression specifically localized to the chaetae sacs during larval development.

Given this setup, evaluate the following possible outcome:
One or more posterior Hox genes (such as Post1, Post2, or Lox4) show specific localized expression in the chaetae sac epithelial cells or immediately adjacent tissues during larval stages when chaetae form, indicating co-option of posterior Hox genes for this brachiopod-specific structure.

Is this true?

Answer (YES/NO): NO